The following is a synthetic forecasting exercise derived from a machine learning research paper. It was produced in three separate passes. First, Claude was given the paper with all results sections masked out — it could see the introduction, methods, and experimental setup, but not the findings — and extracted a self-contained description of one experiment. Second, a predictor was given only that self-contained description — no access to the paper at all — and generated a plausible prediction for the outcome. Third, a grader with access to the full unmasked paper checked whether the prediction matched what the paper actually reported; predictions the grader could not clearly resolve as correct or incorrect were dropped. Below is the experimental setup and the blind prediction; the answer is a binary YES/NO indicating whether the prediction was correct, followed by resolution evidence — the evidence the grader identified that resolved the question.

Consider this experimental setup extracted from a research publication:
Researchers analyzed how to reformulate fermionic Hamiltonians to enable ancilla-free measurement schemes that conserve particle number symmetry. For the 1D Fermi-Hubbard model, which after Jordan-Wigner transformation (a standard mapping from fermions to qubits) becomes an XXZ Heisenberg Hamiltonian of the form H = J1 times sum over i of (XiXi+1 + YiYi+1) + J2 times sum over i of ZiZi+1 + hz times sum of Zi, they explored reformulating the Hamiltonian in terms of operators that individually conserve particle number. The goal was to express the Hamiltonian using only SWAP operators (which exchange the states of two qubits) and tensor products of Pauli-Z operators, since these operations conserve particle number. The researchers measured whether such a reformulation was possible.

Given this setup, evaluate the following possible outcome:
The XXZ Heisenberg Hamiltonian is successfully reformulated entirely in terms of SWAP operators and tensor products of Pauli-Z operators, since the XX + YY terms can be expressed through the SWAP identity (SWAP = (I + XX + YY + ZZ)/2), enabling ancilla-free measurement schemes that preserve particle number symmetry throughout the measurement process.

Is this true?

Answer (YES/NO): YES